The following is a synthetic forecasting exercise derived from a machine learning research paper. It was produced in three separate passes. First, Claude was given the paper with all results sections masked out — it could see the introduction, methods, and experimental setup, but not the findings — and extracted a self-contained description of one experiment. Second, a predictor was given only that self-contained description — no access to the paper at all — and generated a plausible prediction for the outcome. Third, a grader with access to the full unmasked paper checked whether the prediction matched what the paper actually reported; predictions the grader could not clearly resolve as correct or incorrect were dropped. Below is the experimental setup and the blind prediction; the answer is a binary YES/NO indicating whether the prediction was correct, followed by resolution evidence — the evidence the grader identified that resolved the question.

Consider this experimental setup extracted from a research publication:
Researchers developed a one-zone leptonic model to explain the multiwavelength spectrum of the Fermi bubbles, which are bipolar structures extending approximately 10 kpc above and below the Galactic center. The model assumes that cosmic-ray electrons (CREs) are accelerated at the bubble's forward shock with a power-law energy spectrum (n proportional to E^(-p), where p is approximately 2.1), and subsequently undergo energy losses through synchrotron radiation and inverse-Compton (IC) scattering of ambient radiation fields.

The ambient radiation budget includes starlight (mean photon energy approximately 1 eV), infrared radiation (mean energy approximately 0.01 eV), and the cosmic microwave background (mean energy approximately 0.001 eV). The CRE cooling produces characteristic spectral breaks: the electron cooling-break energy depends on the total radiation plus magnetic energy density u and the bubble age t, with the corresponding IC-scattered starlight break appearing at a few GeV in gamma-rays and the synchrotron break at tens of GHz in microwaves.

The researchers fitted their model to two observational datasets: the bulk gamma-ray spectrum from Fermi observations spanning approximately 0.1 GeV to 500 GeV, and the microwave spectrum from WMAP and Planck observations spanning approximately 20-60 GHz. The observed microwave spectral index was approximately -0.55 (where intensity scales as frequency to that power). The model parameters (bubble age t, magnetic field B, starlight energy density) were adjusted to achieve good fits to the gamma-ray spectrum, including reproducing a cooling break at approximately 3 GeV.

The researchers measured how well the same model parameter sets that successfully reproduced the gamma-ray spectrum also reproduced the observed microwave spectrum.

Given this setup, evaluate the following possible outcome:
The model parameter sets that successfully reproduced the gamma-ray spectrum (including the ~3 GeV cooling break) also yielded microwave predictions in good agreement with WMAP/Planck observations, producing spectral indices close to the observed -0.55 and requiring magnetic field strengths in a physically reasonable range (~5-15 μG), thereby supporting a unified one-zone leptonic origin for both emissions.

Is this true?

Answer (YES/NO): NO